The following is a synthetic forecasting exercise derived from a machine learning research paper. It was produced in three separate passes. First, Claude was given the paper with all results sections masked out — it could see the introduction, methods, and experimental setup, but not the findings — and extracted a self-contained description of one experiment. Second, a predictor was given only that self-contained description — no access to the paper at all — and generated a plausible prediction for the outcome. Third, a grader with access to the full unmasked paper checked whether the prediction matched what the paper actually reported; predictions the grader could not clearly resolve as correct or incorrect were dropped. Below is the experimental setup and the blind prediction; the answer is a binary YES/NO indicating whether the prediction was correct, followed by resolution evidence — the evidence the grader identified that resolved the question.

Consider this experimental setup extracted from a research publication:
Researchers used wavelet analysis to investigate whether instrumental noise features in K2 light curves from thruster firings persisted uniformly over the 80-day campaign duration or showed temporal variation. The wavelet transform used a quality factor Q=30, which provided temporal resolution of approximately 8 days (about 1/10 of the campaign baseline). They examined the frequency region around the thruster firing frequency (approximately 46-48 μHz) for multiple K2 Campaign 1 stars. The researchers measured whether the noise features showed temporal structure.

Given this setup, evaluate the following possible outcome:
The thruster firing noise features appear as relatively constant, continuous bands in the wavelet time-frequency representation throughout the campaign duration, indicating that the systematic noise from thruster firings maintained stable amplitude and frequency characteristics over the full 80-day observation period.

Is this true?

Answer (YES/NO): NO